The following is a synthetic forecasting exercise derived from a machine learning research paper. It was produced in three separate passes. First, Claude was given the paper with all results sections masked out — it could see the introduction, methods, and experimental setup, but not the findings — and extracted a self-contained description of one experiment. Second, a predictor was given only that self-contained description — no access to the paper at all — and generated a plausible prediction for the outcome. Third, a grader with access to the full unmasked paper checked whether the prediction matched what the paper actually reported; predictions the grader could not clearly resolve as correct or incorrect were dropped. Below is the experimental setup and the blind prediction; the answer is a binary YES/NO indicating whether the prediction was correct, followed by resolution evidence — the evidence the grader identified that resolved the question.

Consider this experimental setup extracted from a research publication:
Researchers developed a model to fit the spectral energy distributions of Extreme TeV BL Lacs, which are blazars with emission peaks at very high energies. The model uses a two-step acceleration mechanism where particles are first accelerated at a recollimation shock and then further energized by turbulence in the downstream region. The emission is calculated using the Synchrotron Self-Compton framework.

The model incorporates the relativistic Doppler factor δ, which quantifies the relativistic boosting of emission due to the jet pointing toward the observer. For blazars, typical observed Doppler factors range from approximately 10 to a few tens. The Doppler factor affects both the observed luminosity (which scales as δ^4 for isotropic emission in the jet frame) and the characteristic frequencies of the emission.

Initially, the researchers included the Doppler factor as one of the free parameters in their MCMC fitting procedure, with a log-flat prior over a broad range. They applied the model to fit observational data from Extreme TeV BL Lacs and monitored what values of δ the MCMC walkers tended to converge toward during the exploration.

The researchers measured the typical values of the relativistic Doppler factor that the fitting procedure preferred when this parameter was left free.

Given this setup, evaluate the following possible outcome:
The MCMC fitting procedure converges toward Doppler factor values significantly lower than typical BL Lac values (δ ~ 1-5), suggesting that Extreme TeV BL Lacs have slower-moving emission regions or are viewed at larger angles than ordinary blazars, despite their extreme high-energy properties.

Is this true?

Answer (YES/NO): NO